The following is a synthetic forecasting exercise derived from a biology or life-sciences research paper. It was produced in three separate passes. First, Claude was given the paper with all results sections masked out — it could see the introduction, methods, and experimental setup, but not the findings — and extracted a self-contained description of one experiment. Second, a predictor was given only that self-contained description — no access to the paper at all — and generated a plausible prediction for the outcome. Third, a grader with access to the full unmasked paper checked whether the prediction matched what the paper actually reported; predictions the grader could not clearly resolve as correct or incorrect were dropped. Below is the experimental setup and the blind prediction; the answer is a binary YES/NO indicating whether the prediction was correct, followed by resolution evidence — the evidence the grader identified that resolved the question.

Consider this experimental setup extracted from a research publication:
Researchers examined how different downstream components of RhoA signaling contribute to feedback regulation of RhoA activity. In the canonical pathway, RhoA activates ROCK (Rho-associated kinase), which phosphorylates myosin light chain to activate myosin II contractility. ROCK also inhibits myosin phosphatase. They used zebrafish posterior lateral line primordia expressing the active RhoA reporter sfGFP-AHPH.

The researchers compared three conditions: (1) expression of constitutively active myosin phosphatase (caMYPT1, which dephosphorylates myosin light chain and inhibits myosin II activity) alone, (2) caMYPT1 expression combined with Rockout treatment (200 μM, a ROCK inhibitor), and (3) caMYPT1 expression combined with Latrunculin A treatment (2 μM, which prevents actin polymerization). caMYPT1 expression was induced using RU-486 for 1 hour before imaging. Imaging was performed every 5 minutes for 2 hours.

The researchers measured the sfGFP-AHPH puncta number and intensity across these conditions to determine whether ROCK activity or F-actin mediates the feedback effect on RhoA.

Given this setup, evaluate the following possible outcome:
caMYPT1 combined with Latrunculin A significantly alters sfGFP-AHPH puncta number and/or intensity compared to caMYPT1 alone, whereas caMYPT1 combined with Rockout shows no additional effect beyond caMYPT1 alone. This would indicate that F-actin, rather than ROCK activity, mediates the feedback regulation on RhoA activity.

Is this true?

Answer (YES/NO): NO